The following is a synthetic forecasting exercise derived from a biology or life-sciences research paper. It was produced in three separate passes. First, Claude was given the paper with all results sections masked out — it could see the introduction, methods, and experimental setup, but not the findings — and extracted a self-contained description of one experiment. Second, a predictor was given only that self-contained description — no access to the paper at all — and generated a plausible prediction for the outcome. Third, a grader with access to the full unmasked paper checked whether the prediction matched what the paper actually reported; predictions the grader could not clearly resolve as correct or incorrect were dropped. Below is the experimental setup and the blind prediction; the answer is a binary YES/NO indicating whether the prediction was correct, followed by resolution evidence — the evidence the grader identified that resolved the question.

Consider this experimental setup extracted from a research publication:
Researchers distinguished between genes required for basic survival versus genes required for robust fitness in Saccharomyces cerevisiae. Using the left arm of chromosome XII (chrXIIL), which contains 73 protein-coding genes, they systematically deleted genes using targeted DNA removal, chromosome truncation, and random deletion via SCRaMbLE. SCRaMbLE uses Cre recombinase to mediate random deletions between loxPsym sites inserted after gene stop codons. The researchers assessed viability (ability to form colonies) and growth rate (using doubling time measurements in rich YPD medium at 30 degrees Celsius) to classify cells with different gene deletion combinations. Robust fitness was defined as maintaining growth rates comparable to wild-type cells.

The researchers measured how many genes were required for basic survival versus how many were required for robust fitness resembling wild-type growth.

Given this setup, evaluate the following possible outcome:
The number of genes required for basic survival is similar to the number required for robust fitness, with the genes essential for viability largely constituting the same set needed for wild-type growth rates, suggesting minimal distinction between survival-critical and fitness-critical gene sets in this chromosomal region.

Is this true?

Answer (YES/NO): NO